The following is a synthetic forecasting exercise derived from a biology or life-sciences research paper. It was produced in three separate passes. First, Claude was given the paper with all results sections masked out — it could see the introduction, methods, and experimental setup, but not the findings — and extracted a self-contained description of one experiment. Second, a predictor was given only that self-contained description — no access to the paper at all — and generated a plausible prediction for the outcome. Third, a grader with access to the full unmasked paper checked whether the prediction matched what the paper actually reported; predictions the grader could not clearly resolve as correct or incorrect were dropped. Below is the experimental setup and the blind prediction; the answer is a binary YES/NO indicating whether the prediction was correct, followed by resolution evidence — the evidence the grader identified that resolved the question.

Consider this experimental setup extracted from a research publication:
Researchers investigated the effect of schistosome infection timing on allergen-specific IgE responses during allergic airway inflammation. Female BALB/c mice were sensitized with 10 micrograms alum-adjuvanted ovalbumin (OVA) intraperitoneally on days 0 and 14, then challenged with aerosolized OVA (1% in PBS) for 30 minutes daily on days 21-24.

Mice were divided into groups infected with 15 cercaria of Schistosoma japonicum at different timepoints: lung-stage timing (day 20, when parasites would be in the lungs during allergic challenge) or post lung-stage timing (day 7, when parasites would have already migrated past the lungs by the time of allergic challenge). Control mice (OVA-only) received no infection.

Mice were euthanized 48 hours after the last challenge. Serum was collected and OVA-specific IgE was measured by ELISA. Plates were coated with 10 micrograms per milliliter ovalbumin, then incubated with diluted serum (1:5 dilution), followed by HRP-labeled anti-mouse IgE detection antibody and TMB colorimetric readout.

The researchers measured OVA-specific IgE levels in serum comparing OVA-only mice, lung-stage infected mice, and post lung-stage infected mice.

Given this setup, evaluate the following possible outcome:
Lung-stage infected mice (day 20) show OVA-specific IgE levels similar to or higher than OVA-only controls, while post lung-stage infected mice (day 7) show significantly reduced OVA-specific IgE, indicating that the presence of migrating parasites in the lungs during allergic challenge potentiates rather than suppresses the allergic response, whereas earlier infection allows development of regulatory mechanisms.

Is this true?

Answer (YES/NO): NO